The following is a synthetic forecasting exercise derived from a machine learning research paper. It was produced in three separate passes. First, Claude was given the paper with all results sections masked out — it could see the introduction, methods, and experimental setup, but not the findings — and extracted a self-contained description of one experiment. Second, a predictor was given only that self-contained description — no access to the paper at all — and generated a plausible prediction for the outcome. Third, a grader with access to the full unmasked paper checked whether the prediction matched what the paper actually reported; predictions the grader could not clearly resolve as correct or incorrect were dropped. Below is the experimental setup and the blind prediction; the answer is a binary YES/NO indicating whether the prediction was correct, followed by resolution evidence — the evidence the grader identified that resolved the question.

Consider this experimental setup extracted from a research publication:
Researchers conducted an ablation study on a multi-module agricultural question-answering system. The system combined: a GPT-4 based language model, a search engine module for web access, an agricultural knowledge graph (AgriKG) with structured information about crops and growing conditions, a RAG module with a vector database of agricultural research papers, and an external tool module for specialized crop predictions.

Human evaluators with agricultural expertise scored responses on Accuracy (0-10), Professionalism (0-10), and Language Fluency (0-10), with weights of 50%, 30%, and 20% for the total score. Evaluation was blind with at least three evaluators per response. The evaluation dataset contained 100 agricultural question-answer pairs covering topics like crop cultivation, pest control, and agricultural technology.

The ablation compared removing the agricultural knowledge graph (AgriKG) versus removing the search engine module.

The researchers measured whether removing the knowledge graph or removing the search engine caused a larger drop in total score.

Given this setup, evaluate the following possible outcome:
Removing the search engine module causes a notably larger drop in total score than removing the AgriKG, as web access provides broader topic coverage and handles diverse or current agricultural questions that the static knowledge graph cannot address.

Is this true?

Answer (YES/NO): NO